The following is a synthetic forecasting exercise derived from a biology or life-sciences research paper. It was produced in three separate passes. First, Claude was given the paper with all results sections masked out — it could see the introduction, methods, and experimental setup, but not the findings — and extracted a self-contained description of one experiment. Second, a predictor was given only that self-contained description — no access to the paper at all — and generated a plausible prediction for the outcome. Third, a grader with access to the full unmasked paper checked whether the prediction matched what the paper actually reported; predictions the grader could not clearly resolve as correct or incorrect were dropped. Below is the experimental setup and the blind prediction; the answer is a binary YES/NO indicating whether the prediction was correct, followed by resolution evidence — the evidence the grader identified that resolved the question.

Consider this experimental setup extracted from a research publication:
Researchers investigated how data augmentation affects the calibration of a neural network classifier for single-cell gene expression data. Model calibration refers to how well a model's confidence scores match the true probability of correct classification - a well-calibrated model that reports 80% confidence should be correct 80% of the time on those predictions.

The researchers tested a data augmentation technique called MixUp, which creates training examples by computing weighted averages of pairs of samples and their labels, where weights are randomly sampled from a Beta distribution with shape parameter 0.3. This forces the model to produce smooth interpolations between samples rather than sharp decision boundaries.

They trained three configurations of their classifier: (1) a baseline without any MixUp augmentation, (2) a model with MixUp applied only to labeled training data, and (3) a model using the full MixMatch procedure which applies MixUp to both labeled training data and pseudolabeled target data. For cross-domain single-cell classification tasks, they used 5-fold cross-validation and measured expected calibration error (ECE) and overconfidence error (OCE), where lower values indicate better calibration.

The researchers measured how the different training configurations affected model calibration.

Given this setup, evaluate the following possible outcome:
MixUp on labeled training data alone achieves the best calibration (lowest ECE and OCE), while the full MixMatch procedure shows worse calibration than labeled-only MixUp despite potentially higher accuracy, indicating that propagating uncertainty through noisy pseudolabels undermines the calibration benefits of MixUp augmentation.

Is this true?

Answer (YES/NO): NO